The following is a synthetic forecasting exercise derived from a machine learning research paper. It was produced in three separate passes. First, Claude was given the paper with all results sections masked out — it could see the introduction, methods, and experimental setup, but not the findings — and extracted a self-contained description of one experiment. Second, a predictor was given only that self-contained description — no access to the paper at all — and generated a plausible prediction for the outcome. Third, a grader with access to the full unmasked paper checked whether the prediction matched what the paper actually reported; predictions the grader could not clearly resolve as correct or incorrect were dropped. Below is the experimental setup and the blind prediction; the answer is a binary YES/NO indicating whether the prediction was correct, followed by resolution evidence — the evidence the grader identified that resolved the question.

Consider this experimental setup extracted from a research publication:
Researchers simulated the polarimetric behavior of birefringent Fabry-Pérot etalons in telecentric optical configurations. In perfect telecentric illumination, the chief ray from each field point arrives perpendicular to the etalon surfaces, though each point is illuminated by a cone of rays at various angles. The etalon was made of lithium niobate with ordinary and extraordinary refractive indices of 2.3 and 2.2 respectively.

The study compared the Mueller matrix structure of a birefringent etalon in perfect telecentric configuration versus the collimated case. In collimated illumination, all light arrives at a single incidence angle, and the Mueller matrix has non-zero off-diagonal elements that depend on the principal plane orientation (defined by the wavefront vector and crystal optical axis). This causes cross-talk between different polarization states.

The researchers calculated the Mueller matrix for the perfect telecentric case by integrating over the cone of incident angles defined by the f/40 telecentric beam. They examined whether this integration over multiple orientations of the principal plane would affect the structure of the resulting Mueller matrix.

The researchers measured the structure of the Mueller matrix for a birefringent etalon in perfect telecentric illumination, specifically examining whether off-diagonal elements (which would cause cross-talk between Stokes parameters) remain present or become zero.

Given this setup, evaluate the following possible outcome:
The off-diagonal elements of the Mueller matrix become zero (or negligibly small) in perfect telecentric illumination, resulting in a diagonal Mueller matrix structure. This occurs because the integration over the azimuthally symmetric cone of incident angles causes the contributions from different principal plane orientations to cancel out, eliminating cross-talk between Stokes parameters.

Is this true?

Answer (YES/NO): NO